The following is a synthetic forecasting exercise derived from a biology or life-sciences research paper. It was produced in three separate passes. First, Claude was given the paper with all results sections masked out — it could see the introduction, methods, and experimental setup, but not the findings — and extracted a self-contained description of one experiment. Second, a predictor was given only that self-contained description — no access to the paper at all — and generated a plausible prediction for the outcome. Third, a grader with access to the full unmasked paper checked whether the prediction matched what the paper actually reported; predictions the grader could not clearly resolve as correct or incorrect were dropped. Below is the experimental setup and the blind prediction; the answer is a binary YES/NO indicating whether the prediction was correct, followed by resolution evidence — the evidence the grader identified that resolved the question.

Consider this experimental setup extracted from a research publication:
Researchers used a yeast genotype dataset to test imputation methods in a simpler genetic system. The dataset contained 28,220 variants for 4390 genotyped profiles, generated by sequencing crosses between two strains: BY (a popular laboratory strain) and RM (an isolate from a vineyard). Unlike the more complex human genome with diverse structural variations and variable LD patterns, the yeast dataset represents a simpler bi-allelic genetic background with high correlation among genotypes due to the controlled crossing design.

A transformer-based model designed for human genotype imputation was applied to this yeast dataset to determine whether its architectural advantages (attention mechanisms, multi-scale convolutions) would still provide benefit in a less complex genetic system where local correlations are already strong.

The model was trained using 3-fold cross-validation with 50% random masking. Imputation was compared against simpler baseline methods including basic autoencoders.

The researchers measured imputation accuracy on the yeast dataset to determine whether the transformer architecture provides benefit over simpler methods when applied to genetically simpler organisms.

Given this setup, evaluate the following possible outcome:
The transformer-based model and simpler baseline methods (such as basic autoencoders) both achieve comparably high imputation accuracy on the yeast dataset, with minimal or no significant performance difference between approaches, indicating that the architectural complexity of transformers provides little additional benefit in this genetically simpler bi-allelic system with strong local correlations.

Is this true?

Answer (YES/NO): NO